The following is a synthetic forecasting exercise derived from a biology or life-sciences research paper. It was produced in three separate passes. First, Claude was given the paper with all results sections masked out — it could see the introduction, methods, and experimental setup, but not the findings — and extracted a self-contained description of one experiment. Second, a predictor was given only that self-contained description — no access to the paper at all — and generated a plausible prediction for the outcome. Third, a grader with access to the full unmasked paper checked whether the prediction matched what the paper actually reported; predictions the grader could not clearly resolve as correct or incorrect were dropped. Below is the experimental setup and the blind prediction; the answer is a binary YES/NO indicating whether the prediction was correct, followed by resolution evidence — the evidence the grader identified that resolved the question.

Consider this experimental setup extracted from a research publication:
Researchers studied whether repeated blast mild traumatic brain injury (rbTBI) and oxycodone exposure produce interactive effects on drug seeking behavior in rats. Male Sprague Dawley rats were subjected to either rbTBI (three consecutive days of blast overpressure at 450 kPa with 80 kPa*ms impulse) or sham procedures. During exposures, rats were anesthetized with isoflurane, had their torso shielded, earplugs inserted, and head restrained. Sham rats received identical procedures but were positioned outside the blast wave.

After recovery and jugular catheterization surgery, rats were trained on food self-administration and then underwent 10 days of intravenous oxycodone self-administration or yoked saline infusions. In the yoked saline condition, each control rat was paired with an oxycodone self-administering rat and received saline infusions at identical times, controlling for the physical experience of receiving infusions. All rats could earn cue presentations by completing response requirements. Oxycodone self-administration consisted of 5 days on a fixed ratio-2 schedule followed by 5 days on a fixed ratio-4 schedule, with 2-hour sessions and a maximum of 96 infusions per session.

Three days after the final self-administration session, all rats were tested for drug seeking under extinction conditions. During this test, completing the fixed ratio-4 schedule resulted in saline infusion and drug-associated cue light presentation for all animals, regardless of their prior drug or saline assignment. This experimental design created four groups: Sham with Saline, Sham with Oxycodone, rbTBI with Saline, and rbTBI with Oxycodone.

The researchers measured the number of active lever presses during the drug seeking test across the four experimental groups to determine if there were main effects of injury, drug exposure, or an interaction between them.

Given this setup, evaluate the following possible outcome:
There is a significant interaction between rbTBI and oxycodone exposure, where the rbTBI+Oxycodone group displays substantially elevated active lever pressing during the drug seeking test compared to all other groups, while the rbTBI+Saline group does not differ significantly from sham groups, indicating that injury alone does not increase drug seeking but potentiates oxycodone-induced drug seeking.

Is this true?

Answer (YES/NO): NO